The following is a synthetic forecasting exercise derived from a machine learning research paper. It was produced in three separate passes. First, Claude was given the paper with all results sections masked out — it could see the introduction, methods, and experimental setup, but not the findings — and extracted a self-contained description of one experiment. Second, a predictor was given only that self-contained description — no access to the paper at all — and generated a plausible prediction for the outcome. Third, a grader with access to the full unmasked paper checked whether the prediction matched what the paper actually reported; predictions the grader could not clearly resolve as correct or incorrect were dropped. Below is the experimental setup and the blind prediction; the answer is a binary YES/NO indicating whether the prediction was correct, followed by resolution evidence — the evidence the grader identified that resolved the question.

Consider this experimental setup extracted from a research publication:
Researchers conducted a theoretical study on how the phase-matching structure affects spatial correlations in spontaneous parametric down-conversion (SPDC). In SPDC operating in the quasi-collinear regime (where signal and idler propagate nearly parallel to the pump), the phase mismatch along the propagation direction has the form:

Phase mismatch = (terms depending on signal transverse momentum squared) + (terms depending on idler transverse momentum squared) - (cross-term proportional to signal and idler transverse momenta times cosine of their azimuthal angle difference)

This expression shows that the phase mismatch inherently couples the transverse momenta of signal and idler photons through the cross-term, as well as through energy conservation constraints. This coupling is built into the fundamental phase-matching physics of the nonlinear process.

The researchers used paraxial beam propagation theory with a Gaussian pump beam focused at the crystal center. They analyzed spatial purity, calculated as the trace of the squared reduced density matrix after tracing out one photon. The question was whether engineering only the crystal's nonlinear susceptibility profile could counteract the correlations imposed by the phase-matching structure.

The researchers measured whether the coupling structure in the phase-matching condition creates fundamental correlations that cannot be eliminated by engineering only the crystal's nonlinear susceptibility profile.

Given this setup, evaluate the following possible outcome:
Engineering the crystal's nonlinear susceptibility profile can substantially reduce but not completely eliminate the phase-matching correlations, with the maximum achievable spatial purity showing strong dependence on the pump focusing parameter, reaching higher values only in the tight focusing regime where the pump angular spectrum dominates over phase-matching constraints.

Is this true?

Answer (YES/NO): YES